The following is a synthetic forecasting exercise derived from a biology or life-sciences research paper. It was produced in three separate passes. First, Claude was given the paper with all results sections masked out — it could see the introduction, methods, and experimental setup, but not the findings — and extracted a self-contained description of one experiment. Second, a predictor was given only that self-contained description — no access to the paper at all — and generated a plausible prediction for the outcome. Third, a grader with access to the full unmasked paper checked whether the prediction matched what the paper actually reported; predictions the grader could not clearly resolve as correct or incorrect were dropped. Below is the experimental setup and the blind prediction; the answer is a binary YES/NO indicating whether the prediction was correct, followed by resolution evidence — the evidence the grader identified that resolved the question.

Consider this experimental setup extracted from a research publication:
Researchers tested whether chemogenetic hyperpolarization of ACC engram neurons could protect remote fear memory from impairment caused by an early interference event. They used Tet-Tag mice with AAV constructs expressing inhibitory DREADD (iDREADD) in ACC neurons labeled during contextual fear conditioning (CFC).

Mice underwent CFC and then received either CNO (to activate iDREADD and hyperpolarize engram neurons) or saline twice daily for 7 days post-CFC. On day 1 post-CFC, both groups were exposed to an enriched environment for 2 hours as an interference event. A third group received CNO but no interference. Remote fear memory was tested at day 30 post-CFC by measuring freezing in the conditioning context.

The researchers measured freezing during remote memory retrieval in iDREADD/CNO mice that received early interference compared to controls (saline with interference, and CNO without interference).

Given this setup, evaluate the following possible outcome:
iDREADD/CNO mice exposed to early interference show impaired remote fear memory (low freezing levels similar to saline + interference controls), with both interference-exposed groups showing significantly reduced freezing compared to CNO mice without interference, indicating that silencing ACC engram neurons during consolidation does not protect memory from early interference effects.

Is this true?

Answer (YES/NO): NO